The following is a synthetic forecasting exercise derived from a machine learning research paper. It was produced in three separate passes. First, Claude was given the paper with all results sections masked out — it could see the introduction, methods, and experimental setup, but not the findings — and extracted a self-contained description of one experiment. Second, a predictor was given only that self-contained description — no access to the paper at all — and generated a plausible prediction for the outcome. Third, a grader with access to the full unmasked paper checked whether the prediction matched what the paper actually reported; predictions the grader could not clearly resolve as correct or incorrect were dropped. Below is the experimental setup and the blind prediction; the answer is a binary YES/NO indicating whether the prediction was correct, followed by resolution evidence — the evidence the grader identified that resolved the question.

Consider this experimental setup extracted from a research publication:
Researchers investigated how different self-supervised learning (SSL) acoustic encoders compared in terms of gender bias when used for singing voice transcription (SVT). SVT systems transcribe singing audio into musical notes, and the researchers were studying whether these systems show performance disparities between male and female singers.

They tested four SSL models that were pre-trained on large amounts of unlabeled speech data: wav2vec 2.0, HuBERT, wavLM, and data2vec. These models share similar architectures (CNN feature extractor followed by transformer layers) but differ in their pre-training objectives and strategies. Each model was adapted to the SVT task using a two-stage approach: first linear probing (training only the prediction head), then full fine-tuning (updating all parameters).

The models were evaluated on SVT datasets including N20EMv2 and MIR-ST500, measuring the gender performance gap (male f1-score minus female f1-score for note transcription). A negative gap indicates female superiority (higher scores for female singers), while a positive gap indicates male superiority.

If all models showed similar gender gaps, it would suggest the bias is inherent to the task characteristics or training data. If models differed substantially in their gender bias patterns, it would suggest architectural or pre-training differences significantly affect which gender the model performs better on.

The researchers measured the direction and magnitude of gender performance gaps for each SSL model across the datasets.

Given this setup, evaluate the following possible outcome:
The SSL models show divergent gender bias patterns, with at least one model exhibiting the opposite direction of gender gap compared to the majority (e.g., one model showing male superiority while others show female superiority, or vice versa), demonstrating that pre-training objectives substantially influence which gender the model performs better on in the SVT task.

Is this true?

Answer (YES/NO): NO